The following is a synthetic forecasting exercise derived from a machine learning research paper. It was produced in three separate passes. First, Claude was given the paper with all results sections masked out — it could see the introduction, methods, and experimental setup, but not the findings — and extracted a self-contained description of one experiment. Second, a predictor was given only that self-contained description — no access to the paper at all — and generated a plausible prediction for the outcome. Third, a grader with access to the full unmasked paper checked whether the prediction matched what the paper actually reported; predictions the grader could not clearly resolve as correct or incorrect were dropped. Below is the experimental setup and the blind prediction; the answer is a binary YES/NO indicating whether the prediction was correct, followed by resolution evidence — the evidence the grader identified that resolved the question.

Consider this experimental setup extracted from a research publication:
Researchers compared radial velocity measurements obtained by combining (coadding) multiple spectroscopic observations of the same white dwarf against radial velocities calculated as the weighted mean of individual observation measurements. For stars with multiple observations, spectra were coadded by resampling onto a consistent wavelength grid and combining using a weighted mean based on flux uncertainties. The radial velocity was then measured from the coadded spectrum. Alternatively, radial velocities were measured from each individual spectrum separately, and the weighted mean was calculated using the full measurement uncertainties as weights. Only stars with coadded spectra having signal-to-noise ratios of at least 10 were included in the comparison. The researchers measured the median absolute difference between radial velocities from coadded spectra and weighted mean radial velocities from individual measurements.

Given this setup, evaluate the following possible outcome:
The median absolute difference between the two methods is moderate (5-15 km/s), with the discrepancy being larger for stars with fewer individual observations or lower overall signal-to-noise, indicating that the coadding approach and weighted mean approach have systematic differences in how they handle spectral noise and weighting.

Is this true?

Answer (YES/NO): NO